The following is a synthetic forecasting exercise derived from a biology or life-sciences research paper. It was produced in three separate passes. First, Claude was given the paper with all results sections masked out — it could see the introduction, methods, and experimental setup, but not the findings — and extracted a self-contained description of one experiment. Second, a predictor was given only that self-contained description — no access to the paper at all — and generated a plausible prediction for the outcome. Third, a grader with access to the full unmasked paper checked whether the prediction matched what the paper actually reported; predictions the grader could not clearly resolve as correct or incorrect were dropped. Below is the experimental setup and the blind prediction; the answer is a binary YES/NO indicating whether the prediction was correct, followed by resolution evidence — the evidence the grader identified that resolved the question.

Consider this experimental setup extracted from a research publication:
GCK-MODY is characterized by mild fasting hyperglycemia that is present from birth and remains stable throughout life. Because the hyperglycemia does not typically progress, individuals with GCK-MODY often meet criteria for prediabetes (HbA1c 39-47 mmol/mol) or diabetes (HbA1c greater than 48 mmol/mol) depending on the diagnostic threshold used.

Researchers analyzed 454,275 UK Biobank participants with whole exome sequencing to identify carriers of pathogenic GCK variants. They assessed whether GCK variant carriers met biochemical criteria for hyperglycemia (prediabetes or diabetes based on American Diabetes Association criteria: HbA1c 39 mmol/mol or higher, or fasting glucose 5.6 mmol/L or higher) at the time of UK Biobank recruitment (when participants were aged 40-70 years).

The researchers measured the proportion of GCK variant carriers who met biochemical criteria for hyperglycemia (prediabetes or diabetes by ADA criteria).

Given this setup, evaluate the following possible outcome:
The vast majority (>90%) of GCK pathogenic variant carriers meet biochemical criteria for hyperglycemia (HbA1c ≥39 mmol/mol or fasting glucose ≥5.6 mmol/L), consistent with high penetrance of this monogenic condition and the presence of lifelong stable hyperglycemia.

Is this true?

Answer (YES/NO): YES